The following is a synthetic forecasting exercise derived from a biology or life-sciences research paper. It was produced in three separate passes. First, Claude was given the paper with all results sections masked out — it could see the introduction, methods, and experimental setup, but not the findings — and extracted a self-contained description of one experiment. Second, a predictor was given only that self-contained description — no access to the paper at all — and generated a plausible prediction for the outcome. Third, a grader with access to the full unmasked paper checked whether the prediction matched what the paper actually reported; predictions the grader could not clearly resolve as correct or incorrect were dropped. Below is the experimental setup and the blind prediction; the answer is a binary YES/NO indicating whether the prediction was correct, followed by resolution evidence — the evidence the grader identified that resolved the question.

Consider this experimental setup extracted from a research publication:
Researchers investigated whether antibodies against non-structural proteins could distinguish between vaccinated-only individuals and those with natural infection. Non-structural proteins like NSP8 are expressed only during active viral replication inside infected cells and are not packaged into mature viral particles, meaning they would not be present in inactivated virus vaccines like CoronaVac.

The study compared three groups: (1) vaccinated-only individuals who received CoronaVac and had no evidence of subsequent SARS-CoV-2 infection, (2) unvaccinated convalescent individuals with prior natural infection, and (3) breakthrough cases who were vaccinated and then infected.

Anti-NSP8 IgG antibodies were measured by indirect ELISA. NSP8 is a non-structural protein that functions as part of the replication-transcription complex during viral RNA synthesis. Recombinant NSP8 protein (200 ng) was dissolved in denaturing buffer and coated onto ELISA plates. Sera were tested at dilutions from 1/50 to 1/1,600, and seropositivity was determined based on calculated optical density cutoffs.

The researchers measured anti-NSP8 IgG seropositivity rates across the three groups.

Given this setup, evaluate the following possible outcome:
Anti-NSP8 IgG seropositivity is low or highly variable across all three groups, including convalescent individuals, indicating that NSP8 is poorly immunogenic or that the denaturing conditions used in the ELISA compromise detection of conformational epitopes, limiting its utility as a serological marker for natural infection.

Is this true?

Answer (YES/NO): NO